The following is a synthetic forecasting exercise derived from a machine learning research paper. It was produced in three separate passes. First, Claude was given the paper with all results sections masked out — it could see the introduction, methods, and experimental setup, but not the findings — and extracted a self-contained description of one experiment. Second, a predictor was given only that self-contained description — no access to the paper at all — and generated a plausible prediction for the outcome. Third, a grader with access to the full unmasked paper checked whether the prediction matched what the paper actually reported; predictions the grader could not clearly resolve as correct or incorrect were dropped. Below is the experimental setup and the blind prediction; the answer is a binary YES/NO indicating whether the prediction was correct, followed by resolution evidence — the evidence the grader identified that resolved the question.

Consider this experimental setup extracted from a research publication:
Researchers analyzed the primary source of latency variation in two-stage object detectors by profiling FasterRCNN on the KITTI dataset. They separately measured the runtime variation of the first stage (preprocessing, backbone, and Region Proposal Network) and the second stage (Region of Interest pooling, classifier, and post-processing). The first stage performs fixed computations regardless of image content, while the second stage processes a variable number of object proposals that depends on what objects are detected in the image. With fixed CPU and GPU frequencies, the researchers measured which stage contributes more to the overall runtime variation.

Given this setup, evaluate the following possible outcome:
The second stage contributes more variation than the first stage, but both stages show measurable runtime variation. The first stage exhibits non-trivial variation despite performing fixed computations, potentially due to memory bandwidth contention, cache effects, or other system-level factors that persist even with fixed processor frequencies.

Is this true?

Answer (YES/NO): NO